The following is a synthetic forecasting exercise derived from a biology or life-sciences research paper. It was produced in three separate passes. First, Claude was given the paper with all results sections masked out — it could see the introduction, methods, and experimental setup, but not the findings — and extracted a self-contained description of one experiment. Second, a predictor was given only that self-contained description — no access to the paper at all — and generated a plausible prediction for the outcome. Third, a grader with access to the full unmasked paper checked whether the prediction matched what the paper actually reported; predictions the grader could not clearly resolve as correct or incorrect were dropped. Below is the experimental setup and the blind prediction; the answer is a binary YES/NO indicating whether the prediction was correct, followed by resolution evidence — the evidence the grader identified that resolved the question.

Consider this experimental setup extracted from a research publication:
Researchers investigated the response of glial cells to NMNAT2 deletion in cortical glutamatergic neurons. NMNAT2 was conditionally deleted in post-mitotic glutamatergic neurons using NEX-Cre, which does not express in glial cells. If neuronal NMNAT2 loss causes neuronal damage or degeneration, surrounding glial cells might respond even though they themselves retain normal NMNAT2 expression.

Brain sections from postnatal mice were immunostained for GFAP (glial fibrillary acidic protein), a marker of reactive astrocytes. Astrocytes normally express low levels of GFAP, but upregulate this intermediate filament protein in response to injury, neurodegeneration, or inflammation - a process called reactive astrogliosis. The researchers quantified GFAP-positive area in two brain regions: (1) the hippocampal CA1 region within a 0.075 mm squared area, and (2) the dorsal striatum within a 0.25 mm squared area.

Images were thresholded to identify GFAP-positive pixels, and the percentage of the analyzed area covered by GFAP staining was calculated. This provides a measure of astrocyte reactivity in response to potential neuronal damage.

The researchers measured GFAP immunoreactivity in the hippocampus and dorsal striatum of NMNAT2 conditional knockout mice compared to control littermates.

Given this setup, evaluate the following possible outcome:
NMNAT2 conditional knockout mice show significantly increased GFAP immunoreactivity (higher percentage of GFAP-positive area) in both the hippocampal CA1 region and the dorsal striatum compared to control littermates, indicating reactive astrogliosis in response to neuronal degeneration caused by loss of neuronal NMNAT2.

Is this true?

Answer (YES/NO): YES